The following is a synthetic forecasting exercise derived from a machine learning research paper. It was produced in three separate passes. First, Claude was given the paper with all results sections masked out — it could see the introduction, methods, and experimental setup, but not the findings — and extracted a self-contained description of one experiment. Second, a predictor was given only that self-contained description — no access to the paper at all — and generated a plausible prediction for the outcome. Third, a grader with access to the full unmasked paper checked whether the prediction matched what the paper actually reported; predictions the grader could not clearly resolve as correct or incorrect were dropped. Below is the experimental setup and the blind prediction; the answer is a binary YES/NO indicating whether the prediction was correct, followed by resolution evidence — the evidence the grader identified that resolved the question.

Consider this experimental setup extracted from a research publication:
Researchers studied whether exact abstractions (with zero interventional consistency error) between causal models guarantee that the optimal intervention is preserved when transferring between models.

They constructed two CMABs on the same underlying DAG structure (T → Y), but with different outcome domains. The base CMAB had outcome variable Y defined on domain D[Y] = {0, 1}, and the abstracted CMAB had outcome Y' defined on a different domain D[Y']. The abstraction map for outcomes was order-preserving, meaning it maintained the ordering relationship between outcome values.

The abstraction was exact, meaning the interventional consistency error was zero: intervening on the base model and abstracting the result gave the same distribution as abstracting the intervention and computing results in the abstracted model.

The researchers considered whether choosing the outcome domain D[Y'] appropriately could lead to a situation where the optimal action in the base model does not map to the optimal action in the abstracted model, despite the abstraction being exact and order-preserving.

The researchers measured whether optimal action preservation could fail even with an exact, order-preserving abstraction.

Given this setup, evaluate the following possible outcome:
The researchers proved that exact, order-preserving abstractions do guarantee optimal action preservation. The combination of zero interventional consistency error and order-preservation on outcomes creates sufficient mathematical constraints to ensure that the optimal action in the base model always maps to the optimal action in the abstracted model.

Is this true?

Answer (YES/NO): NO